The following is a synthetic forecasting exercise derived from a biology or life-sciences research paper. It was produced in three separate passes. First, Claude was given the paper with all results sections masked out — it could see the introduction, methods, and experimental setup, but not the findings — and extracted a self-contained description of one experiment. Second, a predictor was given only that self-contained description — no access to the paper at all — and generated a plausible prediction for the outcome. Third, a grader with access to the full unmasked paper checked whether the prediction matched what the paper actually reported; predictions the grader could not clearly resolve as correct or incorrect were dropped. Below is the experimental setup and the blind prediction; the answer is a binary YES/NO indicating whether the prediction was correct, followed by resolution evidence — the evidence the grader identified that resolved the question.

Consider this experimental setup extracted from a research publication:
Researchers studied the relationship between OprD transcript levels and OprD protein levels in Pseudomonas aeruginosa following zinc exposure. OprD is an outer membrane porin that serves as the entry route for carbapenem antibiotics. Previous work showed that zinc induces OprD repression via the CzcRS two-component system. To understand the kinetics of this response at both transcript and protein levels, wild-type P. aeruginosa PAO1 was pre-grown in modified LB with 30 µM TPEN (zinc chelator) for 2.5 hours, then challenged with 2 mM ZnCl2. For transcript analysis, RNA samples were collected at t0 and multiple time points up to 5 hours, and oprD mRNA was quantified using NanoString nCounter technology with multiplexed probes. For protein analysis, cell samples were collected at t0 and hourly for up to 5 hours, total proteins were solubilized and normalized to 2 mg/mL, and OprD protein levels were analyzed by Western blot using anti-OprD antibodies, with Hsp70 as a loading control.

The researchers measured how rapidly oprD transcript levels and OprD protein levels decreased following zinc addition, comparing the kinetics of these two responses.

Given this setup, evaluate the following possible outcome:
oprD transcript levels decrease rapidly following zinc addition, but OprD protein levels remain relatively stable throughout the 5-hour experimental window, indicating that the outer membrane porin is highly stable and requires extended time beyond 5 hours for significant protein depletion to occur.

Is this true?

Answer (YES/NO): NO